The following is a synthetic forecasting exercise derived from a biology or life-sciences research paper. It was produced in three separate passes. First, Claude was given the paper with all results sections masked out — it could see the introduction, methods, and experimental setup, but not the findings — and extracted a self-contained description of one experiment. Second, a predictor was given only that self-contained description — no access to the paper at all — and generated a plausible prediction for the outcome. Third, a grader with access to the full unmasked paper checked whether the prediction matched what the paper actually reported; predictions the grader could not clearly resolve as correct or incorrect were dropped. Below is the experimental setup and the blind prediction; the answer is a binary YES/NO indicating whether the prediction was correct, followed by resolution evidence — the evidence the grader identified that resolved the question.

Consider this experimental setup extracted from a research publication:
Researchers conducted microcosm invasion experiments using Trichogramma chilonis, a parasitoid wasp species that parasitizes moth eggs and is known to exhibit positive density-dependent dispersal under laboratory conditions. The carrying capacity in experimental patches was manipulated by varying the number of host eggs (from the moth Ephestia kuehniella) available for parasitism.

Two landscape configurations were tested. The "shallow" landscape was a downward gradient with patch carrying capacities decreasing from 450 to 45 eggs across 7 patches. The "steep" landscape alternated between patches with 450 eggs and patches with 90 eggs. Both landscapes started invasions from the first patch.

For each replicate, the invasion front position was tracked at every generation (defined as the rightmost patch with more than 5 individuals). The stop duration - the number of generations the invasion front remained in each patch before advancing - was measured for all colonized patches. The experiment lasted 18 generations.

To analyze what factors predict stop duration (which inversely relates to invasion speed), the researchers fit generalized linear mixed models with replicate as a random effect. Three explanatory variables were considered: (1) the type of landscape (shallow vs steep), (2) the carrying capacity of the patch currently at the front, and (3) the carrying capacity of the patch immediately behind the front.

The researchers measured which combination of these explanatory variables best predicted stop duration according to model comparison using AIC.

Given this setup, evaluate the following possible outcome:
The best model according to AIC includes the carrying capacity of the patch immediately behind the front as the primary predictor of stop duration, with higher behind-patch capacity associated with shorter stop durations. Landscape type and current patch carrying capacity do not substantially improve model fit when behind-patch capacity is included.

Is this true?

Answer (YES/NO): NO